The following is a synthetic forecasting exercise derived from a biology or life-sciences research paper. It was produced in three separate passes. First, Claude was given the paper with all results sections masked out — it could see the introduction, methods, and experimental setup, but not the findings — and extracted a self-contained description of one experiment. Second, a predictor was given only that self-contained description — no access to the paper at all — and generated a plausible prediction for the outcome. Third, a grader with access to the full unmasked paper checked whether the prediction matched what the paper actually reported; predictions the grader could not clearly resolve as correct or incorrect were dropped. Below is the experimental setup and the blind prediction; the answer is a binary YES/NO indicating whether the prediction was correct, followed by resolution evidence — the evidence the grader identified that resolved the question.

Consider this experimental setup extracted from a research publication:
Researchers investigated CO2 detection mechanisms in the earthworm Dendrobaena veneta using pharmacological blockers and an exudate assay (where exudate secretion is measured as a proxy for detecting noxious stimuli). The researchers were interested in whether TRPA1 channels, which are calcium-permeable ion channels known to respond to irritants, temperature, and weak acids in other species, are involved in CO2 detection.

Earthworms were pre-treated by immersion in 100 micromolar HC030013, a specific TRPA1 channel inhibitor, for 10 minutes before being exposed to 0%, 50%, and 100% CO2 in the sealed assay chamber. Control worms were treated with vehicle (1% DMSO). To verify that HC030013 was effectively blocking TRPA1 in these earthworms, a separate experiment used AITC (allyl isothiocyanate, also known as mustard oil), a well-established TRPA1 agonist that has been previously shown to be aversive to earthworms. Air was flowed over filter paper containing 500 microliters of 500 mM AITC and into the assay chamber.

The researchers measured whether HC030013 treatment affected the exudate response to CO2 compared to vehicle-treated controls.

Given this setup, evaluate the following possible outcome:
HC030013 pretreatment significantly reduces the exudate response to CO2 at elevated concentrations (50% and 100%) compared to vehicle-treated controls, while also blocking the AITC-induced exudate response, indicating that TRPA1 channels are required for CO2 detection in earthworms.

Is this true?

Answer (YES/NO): NO